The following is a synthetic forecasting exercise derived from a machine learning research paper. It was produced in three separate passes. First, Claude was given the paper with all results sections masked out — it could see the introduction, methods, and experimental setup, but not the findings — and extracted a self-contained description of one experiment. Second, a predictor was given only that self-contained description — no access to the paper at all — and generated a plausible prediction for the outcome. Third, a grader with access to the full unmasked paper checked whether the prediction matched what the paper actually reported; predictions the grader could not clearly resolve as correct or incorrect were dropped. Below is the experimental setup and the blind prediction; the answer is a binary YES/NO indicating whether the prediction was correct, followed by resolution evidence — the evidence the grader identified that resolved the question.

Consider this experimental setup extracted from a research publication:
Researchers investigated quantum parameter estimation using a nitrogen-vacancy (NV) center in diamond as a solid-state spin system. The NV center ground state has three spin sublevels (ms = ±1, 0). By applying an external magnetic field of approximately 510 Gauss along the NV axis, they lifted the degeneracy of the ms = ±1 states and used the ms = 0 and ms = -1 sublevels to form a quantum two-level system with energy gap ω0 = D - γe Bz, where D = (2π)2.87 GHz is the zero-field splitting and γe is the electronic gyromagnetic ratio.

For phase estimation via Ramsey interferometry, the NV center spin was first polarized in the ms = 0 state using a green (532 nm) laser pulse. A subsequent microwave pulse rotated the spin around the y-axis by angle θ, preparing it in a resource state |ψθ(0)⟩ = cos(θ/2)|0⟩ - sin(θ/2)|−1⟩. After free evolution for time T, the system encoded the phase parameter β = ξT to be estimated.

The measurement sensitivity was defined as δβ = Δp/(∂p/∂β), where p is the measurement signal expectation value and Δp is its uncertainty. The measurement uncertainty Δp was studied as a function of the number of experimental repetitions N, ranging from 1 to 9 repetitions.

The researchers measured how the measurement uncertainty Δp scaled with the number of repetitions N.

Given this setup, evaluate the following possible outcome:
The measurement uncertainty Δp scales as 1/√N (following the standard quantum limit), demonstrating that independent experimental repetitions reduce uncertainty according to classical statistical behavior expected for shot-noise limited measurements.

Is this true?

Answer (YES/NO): NO